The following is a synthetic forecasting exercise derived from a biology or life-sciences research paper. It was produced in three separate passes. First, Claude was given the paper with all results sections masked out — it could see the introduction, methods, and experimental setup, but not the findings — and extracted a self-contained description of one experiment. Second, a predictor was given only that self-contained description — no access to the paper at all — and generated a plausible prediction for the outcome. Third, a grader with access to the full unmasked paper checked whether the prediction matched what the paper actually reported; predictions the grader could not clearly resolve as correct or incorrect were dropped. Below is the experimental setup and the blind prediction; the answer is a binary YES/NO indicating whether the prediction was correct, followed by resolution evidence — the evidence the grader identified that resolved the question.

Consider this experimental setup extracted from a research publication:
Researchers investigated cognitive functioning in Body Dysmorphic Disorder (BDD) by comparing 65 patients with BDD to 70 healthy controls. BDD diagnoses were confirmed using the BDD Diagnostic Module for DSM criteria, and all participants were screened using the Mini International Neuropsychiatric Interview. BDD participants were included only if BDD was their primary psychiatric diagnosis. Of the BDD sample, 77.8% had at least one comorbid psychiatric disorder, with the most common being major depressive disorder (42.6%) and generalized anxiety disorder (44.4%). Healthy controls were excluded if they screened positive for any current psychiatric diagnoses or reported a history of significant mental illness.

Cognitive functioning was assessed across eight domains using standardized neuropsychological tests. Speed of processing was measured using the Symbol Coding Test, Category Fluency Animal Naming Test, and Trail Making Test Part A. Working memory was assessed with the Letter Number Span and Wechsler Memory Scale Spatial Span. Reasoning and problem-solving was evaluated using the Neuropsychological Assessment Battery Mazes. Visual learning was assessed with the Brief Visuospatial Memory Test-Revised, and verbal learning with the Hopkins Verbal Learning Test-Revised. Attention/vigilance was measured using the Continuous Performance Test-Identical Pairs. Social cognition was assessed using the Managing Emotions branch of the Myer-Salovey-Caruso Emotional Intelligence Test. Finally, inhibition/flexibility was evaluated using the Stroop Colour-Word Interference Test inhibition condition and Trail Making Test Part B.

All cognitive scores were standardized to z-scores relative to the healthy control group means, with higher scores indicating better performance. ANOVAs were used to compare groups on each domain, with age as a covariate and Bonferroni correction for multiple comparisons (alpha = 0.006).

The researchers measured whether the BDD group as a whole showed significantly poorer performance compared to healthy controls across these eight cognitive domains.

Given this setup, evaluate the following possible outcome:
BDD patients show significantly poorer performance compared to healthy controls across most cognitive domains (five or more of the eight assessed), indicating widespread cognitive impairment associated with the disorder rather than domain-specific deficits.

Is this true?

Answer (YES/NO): YES